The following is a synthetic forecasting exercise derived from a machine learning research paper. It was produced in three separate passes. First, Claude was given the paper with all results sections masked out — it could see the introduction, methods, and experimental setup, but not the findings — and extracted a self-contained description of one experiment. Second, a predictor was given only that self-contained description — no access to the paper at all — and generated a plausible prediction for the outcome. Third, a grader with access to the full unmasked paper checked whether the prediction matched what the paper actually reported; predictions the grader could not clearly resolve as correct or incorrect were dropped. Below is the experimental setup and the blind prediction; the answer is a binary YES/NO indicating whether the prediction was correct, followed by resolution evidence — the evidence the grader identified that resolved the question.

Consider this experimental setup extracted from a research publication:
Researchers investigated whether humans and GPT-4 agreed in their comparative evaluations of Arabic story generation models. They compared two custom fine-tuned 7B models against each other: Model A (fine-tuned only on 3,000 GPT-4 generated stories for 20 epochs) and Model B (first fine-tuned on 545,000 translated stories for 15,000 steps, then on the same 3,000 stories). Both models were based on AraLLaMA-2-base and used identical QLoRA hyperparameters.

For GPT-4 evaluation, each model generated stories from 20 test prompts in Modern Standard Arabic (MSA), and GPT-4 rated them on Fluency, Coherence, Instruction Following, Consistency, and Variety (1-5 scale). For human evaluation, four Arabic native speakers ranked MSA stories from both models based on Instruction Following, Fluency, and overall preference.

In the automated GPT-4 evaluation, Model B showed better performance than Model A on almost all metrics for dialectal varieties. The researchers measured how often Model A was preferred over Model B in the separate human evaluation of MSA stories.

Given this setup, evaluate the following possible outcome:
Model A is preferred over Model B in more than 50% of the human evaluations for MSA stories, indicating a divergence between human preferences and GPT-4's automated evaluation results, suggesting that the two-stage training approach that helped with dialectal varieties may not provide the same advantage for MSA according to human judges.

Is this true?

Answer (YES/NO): YES